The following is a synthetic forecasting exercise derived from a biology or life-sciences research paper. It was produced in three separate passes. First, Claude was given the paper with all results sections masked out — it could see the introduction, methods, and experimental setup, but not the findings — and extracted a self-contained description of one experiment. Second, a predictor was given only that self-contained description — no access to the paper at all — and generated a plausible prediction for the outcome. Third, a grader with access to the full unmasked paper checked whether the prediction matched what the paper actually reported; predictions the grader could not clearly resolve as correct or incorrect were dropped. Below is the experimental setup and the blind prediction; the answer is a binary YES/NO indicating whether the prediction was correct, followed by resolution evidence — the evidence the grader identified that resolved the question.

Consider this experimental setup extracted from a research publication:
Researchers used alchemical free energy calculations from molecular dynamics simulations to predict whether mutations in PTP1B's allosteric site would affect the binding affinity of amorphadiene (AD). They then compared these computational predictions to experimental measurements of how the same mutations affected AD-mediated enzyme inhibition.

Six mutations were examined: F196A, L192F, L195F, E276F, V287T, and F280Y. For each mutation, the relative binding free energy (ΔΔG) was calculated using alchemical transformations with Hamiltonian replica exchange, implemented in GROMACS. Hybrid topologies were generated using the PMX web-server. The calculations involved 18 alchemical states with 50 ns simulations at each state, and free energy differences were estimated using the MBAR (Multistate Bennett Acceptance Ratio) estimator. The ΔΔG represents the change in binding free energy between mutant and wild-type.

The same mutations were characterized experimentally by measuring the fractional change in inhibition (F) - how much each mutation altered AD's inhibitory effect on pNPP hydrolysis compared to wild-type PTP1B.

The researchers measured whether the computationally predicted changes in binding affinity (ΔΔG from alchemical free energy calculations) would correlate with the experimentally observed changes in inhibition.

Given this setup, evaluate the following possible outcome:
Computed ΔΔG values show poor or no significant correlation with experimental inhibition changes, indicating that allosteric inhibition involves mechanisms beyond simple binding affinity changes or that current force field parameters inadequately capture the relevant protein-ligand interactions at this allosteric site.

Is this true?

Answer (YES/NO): YES